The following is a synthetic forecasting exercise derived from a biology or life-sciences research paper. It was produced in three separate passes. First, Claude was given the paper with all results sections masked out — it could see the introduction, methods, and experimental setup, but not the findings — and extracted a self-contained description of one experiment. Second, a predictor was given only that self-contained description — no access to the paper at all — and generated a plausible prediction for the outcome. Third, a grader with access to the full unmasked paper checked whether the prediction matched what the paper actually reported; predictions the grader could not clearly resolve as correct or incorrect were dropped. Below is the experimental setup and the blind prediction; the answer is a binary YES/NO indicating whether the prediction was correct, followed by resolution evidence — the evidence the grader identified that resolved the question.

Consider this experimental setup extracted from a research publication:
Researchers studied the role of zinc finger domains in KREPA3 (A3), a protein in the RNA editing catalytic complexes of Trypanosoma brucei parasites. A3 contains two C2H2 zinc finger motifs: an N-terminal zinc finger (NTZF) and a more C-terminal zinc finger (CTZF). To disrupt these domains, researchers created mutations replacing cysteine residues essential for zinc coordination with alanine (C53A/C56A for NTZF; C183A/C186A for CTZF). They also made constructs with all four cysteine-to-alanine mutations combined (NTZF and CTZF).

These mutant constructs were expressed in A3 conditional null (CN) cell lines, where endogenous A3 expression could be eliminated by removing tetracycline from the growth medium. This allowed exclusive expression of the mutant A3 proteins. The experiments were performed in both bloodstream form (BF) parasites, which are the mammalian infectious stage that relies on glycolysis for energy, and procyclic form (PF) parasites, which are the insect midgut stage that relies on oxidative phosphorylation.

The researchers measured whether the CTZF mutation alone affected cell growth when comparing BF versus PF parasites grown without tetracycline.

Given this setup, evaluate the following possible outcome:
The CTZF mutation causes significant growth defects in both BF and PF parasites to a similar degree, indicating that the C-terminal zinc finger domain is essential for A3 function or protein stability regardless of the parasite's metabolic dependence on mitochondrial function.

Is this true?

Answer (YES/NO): NO